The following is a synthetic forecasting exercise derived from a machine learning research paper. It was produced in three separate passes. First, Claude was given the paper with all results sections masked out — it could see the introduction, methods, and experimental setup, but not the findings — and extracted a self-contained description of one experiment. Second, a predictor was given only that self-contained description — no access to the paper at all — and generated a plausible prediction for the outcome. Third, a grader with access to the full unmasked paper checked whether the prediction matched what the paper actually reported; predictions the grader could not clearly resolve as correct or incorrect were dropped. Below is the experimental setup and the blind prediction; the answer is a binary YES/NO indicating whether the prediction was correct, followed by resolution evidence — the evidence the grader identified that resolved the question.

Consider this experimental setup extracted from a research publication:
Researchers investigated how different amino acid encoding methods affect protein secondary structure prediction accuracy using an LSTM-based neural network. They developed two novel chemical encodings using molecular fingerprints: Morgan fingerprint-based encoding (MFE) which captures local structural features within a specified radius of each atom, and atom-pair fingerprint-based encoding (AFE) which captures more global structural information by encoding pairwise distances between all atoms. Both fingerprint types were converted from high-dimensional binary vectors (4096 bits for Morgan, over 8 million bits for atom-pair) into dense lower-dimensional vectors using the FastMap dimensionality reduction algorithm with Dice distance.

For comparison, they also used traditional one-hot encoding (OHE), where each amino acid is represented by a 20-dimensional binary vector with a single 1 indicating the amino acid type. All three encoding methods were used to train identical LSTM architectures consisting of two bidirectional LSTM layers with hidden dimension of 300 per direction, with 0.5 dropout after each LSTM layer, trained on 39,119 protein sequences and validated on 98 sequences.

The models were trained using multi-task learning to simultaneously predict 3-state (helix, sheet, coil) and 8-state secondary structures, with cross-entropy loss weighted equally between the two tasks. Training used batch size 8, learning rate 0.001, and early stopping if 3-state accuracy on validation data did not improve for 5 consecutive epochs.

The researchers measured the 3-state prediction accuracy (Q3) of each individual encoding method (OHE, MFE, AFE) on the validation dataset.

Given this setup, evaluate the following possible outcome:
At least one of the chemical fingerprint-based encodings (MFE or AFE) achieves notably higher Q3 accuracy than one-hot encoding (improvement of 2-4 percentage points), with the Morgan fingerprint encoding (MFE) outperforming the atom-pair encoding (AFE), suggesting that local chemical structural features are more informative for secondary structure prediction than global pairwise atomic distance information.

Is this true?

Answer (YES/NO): NO